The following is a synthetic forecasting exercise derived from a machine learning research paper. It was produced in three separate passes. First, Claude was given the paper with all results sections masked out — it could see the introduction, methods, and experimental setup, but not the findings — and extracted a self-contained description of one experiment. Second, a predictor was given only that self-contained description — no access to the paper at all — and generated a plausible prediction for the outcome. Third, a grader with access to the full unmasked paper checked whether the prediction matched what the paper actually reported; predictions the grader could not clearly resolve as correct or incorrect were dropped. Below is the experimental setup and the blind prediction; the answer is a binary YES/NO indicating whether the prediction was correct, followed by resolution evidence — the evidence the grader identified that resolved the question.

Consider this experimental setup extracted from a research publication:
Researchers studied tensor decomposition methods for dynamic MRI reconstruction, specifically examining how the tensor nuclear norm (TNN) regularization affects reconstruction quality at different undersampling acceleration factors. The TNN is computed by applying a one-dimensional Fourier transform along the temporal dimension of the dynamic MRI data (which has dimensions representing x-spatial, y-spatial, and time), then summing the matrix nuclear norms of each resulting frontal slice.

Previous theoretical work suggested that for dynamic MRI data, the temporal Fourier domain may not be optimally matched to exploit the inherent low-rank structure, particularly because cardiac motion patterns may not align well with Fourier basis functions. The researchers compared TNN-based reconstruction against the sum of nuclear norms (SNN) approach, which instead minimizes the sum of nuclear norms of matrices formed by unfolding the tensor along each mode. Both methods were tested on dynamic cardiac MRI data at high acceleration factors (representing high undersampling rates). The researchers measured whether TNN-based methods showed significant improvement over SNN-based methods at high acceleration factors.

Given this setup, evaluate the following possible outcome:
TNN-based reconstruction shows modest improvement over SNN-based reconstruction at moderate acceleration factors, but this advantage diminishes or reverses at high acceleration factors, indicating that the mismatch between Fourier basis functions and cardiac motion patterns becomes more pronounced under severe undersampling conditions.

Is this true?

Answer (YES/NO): NO